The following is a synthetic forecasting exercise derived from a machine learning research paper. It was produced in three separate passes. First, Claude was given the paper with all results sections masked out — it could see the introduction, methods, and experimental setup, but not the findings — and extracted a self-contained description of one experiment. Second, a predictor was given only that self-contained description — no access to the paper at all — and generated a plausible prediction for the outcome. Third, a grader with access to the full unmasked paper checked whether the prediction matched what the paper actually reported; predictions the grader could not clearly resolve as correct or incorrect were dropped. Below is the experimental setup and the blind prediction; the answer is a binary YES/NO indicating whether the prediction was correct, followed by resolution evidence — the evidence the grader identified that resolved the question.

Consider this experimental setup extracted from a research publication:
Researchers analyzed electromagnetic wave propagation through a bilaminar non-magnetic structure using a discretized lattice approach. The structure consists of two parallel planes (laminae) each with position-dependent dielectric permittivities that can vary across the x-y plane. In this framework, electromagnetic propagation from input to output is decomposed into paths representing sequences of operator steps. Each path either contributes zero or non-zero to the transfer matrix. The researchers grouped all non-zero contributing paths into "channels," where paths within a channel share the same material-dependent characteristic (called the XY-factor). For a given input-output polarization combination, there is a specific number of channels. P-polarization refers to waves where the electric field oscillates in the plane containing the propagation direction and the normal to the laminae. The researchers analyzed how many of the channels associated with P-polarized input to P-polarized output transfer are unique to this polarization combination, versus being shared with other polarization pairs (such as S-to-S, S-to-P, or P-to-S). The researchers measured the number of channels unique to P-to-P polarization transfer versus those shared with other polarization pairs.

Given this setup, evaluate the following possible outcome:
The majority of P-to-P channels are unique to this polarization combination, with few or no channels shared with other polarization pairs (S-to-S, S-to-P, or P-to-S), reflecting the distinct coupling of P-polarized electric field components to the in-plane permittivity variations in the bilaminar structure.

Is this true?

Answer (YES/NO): YES